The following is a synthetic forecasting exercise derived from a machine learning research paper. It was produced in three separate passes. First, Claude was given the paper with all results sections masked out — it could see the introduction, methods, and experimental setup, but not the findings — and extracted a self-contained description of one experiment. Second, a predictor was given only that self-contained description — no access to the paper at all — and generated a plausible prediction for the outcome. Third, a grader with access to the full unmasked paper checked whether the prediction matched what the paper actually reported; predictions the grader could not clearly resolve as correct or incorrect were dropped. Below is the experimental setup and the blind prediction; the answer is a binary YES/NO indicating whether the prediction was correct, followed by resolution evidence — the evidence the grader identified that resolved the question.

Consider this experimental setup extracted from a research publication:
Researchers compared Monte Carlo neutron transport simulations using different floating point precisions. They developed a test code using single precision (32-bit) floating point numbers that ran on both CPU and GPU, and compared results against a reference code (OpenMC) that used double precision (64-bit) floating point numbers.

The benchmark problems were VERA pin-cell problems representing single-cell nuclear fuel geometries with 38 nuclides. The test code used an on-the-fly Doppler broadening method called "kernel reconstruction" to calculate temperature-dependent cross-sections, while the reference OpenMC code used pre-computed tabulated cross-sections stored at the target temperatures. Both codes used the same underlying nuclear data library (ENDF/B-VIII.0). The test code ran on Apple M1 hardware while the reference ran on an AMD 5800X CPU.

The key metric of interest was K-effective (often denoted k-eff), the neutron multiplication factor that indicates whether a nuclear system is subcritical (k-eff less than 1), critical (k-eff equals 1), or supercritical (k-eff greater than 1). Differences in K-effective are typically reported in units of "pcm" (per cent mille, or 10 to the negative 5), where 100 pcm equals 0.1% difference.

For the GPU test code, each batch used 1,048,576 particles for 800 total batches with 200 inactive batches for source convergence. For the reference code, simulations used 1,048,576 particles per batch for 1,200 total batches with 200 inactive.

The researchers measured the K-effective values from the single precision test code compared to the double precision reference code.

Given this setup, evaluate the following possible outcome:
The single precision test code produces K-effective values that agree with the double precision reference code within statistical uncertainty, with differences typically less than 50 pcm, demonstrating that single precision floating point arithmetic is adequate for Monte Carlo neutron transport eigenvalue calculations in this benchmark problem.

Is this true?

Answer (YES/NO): NO